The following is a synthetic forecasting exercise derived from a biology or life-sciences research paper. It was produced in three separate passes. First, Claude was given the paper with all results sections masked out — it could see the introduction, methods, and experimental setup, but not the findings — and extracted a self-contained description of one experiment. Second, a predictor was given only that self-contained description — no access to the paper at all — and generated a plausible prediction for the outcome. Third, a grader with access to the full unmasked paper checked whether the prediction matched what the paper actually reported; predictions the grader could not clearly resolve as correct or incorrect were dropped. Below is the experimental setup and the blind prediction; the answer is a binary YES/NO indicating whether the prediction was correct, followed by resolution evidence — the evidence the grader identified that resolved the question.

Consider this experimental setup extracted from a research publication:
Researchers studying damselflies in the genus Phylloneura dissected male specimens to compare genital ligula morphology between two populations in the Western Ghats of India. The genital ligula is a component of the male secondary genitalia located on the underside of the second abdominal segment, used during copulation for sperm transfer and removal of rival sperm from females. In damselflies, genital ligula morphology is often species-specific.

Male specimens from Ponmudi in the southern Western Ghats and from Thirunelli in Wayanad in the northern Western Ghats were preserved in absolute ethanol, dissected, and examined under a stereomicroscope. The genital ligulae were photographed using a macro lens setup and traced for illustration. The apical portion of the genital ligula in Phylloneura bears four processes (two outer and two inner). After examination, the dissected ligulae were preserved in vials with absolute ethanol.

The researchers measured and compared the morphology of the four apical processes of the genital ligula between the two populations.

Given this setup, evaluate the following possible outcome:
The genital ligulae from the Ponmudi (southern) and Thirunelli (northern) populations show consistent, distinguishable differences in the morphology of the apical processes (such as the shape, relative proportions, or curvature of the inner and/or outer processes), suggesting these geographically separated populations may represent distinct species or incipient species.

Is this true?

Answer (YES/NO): YES